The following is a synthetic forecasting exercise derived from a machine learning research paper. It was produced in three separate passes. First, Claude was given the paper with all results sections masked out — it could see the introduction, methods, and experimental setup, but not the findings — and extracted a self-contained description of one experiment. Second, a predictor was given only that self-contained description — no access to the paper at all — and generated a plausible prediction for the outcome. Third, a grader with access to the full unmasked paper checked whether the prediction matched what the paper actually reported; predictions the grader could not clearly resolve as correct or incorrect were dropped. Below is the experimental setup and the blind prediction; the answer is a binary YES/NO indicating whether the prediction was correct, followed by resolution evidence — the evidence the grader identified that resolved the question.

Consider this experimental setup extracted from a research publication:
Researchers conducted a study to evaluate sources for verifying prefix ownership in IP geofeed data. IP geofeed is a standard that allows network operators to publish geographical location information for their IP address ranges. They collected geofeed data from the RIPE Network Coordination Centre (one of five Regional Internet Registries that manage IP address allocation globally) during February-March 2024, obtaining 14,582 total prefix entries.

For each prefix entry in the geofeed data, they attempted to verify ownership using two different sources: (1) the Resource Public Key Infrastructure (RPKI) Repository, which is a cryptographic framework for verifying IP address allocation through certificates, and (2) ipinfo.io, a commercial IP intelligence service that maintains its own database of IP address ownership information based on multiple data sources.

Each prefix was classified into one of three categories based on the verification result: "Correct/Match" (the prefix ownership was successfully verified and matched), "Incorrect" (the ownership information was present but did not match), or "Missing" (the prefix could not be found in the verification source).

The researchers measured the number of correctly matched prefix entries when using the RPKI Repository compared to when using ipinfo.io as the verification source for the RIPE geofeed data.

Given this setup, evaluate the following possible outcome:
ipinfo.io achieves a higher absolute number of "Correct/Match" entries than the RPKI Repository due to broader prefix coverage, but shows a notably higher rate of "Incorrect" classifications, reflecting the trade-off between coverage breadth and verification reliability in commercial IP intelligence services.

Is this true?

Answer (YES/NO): NO